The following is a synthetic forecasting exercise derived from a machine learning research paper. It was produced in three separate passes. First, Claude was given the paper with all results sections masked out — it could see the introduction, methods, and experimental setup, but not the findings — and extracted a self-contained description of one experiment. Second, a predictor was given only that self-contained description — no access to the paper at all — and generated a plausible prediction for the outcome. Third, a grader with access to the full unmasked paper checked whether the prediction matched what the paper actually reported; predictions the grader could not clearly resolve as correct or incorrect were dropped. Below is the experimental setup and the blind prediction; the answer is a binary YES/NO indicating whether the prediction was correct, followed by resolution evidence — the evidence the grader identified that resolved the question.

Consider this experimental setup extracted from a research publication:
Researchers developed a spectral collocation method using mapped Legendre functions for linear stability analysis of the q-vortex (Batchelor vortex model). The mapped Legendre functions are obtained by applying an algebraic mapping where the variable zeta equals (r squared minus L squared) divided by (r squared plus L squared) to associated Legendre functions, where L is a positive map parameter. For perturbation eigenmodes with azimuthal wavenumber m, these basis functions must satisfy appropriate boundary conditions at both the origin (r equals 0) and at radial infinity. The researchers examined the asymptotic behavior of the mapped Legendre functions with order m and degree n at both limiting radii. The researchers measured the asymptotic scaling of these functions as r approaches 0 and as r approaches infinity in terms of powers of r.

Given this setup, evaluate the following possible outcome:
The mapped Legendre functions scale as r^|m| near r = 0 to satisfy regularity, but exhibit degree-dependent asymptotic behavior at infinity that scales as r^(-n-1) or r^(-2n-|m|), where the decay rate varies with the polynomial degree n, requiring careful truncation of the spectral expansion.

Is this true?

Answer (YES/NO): NO